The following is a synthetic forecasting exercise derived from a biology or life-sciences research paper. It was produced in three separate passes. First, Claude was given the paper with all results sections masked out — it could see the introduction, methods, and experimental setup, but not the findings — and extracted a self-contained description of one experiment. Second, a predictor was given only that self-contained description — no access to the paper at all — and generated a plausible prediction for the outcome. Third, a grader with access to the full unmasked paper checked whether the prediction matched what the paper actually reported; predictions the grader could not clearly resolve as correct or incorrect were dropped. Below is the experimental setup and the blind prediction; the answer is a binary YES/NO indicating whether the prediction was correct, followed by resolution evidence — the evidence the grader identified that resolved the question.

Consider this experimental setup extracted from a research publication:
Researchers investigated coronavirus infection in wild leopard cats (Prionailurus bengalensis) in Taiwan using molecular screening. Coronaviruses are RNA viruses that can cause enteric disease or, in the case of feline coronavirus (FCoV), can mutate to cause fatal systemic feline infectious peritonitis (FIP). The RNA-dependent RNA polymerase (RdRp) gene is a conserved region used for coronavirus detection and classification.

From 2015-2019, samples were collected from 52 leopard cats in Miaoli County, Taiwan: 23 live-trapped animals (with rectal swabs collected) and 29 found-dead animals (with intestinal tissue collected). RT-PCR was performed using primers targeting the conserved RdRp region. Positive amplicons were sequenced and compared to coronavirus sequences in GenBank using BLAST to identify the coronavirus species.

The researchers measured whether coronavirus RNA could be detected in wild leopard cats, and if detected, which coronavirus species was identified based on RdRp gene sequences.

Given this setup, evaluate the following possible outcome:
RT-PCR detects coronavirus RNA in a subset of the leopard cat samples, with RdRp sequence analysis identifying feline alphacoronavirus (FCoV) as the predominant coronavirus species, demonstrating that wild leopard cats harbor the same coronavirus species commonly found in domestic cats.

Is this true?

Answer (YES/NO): YES